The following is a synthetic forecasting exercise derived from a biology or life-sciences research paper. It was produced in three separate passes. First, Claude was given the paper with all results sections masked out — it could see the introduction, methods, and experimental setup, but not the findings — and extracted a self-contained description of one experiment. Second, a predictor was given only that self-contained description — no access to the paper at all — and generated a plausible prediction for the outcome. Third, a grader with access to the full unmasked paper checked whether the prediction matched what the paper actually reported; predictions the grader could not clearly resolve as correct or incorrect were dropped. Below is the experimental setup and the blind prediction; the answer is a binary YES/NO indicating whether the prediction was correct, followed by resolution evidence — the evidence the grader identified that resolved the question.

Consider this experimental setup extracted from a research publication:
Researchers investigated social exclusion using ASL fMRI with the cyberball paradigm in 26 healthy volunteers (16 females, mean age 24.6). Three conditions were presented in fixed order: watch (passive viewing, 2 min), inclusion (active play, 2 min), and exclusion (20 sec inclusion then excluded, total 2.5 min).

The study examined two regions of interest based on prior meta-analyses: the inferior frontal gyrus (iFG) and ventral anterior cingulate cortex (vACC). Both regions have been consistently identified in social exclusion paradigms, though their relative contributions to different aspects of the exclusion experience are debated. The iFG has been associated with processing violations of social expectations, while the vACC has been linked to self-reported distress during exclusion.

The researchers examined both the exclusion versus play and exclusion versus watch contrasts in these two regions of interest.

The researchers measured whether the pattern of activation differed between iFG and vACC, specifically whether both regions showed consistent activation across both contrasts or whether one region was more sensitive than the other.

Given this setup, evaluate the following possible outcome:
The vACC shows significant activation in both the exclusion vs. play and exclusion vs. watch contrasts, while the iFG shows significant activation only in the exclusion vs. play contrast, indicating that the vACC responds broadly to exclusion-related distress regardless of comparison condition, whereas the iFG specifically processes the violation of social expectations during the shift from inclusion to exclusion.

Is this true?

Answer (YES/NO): NO